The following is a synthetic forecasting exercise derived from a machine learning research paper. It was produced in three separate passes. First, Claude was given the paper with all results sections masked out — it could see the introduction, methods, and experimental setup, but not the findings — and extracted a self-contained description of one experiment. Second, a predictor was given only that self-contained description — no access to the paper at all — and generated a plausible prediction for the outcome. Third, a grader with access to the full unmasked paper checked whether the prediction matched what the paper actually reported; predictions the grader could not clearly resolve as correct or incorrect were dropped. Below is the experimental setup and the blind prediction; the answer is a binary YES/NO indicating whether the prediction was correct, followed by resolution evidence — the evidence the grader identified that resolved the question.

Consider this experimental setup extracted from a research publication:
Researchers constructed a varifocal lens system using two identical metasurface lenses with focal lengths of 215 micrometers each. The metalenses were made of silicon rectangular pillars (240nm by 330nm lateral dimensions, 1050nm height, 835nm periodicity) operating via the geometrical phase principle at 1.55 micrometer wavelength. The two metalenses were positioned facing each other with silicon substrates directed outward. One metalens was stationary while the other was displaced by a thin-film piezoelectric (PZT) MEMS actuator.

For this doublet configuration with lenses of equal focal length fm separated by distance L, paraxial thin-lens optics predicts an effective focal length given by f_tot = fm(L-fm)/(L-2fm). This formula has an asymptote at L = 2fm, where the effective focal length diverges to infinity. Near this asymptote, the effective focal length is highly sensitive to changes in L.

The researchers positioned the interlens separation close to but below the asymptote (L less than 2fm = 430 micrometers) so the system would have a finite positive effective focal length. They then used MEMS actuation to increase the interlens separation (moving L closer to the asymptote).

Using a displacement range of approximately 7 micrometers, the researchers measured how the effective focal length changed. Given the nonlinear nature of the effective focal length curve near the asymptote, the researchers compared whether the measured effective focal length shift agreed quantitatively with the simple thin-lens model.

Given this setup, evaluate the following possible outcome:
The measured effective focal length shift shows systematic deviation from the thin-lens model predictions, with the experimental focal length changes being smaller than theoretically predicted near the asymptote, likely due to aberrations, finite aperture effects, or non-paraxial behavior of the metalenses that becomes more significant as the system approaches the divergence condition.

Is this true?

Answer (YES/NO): NO